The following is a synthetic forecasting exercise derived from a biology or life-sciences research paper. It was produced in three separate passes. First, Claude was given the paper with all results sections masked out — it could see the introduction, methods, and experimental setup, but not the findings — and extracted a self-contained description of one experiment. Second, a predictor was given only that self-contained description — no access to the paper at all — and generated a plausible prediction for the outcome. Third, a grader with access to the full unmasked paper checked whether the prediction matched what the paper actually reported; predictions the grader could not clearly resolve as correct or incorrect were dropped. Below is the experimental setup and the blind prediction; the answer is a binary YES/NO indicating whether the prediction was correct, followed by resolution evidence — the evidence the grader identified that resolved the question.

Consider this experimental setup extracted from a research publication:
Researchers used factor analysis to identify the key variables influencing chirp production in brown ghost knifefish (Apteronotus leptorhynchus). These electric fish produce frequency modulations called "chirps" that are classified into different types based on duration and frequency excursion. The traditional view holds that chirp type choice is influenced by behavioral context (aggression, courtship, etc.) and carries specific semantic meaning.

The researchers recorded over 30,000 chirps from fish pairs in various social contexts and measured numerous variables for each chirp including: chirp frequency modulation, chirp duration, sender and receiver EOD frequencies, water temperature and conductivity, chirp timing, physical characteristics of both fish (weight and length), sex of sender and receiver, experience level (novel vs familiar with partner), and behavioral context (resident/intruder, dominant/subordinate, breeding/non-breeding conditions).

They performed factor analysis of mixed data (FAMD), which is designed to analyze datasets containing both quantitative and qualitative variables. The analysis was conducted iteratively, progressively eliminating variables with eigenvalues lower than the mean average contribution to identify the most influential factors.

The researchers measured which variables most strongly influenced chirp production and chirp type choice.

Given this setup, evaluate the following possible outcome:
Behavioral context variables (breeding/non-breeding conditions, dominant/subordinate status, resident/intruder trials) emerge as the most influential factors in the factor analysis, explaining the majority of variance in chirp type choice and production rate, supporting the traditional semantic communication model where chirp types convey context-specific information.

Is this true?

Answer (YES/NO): NO